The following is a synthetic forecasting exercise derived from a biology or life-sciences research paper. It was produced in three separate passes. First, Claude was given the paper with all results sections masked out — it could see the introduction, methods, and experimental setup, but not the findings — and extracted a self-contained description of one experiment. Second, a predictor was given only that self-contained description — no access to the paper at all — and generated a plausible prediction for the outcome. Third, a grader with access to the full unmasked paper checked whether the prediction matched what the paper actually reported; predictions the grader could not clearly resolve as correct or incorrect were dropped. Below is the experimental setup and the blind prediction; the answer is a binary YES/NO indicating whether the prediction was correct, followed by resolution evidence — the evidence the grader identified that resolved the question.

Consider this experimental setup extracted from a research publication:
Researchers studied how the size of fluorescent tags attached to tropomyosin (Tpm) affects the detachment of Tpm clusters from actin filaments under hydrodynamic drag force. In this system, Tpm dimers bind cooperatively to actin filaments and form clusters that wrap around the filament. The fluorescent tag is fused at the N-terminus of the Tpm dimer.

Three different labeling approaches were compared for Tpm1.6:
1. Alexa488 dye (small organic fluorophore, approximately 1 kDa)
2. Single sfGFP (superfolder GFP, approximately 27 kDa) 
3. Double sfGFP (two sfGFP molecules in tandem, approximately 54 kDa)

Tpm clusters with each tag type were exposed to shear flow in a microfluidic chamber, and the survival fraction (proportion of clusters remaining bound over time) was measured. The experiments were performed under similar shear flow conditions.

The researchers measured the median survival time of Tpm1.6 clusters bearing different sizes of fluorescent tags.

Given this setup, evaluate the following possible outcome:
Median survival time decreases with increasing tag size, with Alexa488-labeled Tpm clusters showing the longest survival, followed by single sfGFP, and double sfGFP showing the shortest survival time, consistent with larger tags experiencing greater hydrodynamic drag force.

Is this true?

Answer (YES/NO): YES